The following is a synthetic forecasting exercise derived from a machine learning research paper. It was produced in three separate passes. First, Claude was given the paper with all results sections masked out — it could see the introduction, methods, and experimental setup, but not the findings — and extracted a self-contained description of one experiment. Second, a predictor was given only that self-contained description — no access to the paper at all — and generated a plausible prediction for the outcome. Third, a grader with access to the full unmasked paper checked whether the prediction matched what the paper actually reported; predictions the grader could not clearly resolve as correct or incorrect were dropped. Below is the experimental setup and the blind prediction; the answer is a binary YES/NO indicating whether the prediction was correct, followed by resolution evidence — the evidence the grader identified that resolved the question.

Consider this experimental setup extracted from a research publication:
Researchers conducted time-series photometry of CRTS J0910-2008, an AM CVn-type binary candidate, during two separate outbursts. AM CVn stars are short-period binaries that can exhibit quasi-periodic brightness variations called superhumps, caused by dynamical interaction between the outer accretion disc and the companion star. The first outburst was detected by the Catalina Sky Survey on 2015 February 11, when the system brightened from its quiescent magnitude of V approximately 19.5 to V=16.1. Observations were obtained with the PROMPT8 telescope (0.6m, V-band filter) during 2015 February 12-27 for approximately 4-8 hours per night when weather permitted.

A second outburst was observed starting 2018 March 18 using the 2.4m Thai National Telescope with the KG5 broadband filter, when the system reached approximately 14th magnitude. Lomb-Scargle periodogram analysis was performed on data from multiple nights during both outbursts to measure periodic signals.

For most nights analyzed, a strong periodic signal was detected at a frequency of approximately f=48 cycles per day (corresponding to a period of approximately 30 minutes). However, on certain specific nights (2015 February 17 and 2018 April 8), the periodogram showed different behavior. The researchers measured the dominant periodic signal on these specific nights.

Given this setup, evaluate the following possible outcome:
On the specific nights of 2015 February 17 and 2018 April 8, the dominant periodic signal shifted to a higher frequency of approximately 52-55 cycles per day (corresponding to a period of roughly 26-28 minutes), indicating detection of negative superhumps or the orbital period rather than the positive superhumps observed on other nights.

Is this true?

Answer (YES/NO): NO